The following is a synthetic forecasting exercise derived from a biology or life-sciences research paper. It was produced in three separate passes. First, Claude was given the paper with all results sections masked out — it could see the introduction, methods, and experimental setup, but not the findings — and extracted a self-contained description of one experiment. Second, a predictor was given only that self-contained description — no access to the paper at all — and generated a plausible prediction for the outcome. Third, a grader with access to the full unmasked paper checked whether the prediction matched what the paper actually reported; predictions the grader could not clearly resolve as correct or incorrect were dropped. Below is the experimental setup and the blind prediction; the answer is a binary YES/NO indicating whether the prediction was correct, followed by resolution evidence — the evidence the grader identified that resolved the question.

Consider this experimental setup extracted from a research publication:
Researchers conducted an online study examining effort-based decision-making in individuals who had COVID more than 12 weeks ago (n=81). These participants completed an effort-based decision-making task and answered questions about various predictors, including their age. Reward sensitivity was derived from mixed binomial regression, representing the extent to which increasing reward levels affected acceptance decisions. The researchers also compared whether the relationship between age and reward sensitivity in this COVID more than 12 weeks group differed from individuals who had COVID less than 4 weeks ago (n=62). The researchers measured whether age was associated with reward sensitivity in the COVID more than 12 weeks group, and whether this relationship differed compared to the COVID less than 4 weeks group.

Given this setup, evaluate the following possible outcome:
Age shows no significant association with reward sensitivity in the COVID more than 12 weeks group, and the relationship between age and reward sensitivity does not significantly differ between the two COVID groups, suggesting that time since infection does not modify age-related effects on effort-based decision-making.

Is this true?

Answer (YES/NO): NO